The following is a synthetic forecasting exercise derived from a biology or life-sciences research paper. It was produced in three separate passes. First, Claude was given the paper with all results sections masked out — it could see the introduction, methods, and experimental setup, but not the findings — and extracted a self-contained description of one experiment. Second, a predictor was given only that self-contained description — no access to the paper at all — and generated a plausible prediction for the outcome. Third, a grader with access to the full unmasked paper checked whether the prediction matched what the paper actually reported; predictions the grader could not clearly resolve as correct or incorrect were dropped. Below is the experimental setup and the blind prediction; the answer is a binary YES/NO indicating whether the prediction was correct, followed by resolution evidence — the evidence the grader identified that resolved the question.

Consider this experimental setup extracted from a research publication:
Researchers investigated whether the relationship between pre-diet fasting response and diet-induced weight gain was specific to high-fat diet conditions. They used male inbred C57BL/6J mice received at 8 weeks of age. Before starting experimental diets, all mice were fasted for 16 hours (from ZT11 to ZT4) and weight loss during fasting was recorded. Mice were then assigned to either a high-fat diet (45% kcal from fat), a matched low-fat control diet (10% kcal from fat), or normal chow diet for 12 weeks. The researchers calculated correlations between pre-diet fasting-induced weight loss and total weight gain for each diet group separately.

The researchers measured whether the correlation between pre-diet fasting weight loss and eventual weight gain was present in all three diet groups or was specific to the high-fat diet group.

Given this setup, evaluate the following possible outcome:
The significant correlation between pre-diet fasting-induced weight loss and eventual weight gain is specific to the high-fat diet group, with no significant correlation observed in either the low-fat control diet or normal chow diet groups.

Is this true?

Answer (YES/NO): NO